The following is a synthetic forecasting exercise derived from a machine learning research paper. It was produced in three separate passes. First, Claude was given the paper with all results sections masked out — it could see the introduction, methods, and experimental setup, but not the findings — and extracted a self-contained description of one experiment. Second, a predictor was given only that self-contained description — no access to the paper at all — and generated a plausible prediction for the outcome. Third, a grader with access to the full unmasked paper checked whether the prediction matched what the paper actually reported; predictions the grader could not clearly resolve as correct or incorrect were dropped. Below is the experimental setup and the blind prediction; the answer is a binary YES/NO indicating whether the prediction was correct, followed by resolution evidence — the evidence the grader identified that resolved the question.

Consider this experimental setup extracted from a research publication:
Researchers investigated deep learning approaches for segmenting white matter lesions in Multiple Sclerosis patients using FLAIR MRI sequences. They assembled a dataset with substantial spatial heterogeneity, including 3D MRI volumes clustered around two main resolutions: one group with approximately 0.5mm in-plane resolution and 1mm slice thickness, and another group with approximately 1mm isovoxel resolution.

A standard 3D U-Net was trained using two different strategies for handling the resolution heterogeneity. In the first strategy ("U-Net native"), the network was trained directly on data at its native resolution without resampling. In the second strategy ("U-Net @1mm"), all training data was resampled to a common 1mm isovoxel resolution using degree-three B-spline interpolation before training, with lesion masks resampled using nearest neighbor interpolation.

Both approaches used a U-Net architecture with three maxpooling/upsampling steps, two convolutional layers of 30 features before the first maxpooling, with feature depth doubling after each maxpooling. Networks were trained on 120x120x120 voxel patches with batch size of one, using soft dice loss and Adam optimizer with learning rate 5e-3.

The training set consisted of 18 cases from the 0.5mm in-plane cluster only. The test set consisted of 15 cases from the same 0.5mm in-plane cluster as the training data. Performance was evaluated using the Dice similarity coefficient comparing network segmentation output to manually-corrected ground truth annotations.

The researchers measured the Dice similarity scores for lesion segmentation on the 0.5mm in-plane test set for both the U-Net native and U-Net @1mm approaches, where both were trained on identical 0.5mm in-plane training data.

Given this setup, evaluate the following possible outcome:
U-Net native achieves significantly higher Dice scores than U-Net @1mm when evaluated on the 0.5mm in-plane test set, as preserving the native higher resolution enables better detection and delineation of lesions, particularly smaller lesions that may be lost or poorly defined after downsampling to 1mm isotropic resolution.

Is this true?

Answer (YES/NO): YES